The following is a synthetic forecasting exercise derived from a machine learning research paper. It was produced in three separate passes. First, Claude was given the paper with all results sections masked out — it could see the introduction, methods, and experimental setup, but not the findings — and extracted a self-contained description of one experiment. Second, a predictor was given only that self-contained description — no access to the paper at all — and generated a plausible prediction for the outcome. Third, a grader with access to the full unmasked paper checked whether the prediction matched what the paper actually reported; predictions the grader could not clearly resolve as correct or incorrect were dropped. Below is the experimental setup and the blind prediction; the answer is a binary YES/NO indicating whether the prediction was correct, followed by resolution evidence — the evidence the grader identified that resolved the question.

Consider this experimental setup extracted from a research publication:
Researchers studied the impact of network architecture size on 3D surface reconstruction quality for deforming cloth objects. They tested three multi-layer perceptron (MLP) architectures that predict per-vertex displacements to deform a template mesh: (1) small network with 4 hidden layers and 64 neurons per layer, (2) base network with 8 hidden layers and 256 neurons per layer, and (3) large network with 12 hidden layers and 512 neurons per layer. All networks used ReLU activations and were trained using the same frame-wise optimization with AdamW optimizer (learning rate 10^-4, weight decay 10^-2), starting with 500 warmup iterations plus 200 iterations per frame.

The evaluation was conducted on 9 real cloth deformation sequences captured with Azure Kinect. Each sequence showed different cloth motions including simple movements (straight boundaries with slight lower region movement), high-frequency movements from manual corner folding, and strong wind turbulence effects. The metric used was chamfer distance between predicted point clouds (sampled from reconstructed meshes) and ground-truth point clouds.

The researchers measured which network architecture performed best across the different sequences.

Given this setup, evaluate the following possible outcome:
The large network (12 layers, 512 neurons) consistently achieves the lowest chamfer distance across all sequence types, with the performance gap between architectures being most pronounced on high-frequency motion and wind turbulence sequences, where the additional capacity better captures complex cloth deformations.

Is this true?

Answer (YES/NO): NO